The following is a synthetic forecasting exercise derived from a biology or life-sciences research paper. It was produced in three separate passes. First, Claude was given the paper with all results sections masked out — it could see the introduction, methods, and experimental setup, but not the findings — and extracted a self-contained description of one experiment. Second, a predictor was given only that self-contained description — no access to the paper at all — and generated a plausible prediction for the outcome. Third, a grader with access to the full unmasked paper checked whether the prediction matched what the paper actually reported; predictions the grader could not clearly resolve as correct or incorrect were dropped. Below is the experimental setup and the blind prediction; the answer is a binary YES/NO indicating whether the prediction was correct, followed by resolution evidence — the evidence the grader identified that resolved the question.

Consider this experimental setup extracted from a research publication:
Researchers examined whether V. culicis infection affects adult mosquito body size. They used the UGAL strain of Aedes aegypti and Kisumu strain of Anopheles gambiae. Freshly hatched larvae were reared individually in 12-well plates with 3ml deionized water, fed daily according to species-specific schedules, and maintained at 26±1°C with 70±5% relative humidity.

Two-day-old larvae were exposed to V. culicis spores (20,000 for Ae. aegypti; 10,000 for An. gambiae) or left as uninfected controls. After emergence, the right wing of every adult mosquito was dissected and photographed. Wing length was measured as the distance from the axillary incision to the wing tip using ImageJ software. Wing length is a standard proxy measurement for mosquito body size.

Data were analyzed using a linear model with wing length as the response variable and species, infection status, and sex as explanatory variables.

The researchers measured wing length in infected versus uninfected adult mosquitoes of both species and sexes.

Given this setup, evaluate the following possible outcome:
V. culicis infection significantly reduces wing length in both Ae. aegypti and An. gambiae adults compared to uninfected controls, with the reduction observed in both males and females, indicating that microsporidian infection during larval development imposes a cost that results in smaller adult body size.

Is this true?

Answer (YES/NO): NO